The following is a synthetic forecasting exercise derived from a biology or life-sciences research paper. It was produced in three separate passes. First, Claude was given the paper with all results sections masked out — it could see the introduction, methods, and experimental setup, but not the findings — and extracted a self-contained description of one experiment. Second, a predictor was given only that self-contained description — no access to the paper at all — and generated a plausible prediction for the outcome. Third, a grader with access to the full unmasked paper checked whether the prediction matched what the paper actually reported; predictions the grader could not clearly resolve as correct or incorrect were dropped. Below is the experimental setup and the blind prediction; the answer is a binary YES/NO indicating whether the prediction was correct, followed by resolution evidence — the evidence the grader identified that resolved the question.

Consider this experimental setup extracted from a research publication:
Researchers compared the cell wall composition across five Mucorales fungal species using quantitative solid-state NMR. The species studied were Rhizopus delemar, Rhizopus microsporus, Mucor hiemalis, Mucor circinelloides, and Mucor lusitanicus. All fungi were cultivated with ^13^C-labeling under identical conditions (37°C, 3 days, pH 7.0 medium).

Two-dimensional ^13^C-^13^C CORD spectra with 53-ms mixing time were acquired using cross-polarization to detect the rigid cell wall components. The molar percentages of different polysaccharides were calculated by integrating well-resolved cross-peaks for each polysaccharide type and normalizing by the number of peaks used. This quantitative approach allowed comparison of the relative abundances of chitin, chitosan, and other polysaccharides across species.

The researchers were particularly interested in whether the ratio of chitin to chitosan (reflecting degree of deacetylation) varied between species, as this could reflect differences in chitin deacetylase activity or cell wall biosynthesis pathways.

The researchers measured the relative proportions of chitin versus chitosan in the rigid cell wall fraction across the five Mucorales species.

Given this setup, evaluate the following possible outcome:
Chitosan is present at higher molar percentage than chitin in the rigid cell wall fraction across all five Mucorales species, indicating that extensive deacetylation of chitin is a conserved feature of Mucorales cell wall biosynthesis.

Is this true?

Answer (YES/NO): NO